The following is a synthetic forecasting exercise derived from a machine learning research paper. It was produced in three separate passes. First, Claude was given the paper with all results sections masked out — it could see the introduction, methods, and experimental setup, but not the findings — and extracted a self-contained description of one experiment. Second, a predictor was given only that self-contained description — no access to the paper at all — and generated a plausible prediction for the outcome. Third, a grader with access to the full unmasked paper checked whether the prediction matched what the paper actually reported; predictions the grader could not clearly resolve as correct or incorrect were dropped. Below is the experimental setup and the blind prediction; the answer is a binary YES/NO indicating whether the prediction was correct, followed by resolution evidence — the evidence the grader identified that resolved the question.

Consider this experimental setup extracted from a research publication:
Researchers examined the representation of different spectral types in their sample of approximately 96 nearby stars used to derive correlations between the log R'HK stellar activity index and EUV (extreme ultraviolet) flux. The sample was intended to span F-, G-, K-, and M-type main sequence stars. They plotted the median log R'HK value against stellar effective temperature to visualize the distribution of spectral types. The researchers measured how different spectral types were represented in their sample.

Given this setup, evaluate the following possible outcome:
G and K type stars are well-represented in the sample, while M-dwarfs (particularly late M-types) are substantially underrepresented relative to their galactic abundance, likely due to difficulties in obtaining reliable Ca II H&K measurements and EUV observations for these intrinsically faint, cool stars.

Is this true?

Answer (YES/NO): NO